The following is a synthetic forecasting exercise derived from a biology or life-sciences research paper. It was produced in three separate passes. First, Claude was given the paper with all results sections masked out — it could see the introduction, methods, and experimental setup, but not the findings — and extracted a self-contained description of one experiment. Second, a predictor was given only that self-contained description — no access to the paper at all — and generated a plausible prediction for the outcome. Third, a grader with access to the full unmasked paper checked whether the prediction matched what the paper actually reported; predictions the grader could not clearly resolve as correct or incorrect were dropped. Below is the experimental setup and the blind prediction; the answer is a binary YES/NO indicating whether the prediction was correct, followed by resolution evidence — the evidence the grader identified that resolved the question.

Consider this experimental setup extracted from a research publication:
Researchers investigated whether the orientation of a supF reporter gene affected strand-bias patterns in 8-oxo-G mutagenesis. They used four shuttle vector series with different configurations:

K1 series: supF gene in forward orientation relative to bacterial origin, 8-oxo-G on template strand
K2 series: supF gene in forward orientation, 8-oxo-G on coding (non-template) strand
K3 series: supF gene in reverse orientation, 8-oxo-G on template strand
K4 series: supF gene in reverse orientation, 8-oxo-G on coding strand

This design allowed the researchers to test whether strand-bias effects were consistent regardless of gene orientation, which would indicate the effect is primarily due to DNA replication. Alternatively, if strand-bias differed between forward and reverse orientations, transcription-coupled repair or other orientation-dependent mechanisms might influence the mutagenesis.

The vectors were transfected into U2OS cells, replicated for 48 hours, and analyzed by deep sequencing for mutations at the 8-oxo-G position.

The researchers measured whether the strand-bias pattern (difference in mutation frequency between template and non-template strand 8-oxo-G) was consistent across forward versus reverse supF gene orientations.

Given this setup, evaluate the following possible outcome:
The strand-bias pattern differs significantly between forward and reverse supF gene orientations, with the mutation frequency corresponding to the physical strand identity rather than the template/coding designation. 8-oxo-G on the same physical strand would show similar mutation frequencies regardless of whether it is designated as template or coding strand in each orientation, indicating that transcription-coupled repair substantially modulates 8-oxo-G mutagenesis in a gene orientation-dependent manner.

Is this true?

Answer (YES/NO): NO